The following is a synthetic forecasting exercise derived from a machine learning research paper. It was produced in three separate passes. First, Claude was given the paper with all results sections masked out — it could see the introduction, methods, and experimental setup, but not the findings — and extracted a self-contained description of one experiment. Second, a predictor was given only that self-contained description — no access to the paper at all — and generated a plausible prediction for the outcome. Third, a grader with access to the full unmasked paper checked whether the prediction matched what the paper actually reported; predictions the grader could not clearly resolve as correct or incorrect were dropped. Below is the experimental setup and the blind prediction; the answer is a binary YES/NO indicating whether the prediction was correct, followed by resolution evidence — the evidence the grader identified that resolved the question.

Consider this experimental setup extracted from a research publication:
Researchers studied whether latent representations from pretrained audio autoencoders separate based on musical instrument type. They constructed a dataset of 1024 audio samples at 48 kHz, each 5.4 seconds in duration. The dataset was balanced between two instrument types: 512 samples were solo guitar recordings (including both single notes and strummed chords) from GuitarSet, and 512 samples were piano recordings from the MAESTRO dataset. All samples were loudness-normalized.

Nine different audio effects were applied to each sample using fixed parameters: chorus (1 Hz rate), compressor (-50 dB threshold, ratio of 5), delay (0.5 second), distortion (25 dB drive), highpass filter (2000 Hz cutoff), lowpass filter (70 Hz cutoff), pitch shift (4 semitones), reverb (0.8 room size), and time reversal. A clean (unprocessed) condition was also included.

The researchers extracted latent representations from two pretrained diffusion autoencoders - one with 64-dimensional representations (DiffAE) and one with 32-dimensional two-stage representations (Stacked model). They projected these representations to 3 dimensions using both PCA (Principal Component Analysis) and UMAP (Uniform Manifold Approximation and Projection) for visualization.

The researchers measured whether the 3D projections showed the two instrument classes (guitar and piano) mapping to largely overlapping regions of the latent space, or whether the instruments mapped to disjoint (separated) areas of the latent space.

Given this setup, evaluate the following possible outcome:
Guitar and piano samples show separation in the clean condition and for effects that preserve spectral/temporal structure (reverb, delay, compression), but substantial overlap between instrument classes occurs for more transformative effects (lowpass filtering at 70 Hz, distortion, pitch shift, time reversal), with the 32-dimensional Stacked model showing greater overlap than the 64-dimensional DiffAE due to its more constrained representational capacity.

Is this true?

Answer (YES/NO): NO